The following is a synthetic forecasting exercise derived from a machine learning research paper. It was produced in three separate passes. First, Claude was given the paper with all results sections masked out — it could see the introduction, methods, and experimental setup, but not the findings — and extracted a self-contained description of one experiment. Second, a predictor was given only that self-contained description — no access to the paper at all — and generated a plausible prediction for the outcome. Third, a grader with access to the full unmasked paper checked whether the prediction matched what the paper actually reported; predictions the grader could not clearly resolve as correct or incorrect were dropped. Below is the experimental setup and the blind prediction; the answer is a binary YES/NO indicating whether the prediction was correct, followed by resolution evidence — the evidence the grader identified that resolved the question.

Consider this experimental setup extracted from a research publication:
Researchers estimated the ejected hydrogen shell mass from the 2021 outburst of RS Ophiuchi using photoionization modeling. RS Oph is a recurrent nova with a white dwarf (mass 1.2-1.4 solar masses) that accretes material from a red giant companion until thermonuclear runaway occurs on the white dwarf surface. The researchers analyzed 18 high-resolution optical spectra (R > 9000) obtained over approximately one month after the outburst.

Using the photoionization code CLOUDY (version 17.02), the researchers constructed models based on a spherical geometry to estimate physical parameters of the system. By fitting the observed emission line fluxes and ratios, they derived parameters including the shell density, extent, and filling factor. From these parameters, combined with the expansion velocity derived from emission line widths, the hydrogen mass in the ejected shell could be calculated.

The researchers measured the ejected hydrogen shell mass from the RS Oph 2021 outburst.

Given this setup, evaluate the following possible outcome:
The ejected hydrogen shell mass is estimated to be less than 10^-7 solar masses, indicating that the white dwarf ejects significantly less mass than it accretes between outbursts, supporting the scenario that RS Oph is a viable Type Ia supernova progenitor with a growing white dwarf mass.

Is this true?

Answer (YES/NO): NO